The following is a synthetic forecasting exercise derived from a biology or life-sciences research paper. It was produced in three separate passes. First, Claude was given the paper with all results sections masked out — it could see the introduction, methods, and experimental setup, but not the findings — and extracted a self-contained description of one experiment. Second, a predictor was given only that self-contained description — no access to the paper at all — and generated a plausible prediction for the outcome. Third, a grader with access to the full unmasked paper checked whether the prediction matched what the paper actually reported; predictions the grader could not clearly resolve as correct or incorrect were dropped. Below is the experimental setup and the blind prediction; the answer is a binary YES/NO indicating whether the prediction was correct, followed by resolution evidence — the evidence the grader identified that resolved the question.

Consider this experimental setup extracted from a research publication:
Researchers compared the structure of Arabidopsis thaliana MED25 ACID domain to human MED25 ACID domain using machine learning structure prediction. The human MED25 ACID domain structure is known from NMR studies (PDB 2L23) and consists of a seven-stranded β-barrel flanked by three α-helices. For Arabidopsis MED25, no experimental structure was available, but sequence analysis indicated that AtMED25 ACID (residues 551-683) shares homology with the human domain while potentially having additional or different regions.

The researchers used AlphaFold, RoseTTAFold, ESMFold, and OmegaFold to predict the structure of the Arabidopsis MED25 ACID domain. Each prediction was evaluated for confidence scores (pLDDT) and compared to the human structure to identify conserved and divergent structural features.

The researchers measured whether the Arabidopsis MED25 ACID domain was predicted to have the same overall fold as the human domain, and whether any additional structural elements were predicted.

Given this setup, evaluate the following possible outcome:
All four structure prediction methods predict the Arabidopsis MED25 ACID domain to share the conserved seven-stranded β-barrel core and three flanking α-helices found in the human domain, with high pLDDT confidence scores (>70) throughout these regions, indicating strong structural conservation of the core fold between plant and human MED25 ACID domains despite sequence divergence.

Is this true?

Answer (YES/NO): NO